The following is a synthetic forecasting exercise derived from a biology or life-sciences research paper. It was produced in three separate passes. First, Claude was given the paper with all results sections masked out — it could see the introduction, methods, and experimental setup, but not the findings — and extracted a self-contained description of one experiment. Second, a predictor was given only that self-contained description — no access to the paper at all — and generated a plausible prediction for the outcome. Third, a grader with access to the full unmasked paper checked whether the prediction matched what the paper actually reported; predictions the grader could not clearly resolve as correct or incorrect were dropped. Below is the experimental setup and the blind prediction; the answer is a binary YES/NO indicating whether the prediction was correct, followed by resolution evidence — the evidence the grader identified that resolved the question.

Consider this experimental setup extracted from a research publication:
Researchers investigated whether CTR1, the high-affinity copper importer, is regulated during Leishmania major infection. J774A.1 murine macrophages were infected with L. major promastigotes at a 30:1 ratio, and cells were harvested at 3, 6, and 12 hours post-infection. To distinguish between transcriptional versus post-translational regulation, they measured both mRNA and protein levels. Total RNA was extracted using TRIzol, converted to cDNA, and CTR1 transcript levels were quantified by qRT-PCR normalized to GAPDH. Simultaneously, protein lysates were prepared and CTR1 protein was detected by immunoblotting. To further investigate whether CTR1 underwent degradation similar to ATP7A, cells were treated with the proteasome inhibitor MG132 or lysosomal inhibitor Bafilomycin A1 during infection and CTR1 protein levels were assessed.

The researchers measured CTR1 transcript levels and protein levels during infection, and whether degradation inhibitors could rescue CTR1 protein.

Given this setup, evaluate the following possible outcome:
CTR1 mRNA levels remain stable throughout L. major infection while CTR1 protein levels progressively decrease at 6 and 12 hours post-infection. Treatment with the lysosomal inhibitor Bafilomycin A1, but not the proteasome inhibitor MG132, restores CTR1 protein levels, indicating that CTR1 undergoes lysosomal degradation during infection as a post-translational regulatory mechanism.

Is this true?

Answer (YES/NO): NO